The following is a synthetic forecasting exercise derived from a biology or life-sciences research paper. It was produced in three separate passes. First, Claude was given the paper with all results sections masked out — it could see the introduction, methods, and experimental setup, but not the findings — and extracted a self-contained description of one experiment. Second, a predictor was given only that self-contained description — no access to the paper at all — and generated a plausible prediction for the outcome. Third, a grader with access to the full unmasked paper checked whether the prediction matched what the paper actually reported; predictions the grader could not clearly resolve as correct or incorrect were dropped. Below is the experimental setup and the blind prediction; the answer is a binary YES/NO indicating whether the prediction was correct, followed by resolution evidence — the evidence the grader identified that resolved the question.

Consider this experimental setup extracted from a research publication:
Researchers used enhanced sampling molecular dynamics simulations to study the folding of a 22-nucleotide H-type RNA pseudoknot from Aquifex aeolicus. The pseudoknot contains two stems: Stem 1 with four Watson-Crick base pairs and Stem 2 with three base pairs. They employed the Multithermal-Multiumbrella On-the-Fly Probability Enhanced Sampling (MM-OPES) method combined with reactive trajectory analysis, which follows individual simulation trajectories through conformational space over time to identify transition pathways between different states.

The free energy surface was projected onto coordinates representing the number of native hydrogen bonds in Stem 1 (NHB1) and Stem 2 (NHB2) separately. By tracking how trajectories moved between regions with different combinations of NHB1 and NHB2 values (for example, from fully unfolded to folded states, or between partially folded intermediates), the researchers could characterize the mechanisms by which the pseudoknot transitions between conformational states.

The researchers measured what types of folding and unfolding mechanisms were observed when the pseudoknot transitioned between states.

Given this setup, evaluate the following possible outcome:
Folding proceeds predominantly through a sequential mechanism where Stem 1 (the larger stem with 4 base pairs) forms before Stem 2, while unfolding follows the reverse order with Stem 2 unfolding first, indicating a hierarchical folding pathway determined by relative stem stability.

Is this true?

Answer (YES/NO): NO